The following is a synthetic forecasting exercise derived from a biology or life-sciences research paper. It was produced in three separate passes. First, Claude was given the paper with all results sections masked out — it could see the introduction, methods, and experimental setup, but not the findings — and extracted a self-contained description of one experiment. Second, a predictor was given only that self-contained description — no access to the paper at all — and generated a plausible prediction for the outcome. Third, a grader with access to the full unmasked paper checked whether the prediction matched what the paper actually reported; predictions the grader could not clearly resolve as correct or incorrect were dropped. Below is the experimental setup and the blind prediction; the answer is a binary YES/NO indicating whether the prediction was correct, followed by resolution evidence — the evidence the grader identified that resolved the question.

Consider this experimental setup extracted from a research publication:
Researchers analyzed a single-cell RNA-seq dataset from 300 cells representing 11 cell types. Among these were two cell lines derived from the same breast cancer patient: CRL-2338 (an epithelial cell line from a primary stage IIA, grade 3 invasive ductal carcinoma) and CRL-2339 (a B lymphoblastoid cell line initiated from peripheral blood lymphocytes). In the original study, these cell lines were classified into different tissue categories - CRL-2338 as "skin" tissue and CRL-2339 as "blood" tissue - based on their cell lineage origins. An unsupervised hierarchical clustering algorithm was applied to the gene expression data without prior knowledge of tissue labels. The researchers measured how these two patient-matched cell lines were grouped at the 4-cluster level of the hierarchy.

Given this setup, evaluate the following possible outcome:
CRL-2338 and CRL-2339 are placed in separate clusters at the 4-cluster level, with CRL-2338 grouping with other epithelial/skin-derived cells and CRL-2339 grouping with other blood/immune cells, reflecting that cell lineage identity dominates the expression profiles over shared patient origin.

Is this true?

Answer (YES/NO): NO